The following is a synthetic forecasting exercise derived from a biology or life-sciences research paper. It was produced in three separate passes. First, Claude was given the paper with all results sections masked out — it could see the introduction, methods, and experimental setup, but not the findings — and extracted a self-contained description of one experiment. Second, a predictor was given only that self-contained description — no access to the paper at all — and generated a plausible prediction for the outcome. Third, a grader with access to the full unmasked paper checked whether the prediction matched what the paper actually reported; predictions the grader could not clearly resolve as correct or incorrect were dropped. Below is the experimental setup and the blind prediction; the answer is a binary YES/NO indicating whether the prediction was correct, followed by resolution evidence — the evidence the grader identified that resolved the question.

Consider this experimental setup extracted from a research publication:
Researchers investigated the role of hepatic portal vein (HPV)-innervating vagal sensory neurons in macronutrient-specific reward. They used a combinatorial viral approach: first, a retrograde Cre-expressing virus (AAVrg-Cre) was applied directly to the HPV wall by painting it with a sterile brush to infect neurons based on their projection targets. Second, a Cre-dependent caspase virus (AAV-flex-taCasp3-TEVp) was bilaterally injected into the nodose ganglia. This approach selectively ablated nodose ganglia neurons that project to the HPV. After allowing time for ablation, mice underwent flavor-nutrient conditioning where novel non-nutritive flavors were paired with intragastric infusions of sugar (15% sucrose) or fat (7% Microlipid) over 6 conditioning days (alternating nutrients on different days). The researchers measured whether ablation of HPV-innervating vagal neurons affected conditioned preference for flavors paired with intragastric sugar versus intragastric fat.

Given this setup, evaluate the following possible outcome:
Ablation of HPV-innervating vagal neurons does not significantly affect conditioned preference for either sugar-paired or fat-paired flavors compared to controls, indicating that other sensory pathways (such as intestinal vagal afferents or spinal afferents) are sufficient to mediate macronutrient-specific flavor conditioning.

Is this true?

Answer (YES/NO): NO